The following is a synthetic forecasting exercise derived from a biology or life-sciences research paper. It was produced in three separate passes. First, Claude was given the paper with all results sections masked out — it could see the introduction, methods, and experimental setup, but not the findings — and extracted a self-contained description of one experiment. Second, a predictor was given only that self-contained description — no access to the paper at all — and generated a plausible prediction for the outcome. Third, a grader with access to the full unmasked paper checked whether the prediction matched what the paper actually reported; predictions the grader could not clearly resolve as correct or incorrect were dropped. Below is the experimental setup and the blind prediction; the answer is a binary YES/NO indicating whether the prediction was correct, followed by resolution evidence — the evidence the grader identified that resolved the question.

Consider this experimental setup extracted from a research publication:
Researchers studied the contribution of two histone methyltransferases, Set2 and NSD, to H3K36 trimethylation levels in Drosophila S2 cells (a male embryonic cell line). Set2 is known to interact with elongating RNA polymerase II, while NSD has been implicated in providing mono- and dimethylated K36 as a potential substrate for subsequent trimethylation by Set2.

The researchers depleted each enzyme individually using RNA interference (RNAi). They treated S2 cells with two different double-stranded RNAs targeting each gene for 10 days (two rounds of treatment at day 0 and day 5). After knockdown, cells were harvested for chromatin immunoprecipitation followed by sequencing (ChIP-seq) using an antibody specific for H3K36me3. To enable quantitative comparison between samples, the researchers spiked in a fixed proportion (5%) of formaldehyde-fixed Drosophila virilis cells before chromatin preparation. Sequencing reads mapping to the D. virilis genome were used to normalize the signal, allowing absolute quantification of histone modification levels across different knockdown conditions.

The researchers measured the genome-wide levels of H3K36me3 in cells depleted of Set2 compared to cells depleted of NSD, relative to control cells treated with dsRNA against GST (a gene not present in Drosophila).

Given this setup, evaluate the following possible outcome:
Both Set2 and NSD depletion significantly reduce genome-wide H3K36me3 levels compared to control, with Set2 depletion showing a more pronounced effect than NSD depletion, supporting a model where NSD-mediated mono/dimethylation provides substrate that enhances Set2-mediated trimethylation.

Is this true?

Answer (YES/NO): NO